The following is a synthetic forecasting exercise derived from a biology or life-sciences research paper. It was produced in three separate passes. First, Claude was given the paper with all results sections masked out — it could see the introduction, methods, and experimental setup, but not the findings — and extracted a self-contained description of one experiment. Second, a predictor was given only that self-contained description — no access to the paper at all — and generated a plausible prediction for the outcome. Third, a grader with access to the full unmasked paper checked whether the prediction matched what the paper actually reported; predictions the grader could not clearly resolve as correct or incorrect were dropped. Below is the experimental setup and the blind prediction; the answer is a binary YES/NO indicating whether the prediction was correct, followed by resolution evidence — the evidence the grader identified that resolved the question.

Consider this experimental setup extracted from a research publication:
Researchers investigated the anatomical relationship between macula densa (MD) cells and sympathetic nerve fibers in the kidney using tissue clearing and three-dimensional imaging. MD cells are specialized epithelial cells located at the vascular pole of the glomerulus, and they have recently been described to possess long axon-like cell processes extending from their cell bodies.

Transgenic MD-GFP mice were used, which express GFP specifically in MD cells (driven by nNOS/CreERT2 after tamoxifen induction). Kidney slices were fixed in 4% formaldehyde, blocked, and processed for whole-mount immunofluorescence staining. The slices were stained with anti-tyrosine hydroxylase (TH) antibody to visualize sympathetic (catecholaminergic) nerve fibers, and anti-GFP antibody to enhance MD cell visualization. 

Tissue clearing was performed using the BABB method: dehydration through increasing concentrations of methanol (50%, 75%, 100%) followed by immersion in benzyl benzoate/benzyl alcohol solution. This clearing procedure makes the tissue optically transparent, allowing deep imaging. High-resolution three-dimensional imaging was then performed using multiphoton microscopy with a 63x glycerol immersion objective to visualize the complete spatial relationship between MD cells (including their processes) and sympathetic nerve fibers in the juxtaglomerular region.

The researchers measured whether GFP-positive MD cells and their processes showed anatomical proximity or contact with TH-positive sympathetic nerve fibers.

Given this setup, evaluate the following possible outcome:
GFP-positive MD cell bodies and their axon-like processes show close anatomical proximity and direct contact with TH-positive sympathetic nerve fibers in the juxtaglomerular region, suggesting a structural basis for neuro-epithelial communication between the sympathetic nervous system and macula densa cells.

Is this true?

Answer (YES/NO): YES